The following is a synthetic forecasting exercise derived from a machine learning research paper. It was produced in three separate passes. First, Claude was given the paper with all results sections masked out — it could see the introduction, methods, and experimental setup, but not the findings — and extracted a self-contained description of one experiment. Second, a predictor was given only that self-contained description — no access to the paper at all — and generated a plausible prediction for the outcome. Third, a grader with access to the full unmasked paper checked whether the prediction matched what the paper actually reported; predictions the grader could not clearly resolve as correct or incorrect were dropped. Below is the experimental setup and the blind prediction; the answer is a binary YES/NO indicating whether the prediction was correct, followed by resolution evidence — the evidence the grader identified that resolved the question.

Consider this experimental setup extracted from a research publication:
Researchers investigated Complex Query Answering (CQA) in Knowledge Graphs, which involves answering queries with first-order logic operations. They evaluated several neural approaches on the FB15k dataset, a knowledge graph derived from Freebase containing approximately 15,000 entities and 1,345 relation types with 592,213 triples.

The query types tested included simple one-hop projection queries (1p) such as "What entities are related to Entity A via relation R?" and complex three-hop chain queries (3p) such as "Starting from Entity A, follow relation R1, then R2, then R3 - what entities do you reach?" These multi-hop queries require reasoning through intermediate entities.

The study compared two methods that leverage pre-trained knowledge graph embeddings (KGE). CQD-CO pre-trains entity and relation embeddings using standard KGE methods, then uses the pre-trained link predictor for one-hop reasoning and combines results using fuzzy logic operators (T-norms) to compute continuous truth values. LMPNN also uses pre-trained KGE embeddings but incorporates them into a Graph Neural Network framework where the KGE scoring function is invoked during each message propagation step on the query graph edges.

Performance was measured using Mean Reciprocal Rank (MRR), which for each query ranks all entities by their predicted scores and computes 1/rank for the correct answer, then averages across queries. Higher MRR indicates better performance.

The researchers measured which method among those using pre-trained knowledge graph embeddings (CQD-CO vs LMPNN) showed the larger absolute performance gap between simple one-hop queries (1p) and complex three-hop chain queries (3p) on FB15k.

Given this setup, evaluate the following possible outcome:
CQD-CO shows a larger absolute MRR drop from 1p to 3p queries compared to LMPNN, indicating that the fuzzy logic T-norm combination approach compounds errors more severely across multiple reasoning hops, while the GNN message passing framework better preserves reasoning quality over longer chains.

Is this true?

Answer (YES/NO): YES